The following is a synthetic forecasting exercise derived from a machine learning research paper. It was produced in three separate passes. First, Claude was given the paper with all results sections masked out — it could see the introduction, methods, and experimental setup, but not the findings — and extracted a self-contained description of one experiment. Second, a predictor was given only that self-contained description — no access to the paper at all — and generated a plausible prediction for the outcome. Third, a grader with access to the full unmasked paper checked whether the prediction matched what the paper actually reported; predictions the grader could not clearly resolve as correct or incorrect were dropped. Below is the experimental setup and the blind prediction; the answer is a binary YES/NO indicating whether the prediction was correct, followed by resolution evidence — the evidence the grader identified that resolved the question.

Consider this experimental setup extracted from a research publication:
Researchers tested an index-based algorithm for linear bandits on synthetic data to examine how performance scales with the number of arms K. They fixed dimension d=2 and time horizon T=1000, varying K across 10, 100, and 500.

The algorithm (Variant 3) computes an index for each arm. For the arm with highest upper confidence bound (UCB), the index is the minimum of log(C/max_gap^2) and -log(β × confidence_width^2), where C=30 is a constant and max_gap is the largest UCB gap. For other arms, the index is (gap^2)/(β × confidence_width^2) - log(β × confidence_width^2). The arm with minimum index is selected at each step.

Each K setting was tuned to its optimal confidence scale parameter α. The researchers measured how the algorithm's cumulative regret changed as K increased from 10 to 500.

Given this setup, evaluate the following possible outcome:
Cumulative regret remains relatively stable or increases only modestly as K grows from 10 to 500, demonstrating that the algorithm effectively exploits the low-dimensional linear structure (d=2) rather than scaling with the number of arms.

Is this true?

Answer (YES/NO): YES